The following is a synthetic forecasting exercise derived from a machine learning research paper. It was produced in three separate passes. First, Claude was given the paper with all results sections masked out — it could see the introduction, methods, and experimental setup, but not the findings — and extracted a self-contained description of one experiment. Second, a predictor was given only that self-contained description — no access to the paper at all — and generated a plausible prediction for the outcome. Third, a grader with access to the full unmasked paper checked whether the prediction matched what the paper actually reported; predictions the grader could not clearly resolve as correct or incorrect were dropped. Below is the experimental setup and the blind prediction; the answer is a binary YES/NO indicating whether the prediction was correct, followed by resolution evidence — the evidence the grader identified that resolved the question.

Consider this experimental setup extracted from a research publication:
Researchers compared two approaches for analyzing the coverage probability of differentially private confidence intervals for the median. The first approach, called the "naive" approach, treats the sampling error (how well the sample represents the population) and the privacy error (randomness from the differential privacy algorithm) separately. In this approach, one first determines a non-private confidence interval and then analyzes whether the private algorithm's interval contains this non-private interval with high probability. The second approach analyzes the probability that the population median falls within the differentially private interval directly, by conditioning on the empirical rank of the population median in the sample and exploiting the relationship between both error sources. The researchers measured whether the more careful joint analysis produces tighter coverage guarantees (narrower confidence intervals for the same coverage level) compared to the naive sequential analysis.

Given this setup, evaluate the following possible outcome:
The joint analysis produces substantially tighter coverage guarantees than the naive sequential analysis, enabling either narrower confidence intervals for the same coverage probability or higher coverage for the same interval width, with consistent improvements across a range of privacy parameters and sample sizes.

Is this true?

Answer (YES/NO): NO